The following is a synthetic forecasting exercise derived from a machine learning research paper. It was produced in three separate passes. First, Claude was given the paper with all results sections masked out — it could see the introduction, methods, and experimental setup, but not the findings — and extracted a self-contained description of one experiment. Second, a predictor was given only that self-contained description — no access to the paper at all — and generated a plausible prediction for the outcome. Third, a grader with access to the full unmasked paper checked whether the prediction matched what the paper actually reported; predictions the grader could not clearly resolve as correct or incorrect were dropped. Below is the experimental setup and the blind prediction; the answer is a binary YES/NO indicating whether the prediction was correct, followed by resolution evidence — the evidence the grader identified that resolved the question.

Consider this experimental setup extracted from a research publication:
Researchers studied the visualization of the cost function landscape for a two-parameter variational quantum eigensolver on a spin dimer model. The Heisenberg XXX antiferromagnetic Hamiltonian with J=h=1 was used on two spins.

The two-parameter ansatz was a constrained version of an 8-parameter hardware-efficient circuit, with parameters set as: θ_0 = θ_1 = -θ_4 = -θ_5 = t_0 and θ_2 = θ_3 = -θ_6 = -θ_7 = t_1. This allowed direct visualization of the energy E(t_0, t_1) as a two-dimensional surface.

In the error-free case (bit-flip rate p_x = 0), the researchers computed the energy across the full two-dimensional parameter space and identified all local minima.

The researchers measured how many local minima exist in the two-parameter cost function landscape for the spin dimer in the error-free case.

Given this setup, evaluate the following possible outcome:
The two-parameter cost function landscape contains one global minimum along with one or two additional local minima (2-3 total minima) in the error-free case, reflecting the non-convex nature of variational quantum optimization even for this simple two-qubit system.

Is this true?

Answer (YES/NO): YES